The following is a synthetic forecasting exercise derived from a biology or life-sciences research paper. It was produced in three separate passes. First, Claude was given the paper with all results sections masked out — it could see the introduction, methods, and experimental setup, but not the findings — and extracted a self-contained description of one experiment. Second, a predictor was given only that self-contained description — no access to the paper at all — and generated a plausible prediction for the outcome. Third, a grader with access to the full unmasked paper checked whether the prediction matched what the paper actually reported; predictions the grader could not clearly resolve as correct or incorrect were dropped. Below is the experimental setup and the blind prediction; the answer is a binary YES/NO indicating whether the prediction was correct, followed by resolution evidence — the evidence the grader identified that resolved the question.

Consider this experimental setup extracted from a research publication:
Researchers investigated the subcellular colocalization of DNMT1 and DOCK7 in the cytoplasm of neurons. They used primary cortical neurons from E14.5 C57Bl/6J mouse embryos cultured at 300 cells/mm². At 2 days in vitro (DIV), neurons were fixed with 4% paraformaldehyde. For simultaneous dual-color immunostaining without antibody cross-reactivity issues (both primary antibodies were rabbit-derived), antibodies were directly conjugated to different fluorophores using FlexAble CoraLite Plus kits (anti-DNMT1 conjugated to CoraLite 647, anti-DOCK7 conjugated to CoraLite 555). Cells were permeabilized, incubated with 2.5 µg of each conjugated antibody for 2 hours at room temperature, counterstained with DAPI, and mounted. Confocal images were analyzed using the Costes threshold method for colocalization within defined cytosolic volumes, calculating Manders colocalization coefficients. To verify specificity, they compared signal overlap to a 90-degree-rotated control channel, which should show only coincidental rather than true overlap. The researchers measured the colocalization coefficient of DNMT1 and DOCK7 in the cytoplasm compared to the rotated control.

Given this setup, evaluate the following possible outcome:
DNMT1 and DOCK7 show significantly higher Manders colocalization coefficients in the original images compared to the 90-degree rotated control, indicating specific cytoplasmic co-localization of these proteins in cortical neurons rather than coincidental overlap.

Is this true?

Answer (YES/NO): NO